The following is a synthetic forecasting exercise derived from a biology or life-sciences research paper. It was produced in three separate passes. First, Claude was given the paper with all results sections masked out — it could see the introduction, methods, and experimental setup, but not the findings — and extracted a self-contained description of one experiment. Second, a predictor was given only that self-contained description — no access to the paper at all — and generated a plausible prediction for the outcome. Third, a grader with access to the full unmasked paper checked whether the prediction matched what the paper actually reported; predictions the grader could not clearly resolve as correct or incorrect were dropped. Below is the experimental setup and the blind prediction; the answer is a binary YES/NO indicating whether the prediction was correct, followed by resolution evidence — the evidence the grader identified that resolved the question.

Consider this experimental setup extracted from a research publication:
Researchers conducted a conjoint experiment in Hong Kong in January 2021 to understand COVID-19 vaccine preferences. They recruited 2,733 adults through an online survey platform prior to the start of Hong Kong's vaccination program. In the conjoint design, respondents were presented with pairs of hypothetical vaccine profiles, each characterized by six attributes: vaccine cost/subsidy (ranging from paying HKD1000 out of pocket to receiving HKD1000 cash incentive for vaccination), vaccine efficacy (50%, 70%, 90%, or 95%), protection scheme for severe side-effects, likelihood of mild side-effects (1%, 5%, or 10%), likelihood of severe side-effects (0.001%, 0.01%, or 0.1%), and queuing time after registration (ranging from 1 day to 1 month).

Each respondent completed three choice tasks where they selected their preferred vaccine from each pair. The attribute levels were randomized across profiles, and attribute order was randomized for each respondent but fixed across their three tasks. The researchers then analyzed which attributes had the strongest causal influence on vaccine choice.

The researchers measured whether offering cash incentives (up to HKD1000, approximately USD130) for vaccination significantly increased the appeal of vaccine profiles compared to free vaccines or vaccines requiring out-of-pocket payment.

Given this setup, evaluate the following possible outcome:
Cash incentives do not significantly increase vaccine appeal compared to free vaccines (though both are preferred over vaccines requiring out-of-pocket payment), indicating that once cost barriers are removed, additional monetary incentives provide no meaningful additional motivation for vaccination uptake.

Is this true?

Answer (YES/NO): NO